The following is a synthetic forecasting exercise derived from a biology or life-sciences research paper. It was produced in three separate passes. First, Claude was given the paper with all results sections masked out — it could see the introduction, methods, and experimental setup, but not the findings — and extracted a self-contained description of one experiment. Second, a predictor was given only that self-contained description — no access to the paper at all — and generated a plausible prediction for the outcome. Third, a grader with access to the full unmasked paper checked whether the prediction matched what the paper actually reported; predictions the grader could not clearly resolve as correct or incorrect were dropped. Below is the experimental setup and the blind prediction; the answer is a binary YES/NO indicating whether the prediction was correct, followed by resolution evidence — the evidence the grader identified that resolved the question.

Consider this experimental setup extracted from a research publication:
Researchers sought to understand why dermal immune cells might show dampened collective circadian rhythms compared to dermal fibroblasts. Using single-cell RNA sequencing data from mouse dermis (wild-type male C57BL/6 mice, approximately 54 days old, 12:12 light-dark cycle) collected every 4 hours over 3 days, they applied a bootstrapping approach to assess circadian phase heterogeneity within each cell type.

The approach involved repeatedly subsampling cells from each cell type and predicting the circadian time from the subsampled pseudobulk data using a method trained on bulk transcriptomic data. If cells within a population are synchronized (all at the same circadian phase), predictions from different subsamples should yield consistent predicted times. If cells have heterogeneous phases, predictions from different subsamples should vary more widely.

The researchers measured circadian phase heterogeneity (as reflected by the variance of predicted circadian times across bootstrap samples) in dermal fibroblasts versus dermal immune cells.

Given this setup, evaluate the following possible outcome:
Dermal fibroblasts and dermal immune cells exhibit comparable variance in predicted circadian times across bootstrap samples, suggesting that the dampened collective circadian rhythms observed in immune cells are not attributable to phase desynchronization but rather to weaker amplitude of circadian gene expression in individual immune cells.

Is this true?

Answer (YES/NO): NO